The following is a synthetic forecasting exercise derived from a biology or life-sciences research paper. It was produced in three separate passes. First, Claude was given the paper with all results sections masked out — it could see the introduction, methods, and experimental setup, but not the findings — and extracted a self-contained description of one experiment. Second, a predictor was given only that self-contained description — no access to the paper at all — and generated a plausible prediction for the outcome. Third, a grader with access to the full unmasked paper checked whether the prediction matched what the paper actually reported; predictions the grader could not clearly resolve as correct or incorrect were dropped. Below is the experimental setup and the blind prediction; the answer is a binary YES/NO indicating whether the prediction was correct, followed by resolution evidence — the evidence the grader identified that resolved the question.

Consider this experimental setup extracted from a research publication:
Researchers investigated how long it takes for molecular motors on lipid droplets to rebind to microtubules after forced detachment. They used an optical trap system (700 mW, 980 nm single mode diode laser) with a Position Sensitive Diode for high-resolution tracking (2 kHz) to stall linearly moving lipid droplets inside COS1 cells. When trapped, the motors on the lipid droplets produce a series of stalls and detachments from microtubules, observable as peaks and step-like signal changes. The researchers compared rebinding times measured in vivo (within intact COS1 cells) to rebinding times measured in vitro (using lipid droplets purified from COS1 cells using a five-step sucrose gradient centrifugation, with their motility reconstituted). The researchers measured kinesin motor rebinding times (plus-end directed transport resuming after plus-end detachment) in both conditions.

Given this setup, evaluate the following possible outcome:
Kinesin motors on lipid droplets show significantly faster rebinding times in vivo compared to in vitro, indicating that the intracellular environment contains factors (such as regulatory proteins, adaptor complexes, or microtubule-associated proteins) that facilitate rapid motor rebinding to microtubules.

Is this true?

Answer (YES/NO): NO